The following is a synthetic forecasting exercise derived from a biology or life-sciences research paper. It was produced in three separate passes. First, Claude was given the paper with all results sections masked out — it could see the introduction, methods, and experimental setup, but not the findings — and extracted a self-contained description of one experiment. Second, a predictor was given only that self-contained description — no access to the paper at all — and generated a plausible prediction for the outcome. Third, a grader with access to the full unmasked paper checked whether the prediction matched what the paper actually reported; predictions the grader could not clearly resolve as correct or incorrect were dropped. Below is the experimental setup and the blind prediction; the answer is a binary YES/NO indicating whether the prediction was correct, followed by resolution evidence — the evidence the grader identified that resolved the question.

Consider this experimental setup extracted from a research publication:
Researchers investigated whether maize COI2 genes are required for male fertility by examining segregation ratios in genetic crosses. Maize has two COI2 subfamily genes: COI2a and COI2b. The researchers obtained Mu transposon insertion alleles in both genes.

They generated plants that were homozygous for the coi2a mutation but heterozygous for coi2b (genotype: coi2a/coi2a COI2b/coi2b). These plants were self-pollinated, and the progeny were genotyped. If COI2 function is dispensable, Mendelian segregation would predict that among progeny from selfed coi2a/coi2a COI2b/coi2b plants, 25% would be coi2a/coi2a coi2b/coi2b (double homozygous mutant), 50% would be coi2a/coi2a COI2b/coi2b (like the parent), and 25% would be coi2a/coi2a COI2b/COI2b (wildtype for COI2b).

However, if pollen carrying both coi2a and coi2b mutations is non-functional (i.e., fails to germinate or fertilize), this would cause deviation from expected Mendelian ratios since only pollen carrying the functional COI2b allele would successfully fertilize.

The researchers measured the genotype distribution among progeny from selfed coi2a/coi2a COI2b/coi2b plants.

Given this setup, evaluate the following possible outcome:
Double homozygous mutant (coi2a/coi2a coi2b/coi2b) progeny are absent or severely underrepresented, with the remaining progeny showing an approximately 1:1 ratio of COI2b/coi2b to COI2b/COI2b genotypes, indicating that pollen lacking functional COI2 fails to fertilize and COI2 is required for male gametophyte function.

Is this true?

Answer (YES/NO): YES